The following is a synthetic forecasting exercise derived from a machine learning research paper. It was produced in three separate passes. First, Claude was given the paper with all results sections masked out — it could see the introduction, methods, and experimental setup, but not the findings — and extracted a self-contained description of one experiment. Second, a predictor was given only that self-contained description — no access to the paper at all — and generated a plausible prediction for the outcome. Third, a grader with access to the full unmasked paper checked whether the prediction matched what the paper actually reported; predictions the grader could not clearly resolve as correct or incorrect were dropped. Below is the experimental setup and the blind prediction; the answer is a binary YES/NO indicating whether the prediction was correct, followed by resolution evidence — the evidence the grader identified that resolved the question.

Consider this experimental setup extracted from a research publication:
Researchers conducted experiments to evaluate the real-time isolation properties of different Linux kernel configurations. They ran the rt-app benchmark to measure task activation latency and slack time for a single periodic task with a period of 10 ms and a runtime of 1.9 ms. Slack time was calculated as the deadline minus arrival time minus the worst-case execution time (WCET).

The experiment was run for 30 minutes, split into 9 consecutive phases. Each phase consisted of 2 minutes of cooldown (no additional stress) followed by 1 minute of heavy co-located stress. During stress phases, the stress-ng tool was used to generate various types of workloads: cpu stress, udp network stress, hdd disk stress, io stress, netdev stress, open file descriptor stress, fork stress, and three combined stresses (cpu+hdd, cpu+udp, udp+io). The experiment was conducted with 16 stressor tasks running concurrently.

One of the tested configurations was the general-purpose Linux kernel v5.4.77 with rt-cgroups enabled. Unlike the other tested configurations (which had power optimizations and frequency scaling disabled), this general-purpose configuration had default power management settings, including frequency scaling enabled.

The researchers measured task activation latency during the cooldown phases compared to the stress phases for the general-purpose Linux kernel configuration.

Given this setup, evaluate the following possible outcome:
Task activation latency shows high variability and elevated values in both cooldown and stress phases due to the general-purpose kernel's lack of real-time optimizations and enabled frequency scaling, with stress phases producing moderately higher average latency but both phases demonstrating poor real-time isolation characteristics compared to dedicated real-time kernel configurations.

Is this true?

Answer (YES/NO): NO